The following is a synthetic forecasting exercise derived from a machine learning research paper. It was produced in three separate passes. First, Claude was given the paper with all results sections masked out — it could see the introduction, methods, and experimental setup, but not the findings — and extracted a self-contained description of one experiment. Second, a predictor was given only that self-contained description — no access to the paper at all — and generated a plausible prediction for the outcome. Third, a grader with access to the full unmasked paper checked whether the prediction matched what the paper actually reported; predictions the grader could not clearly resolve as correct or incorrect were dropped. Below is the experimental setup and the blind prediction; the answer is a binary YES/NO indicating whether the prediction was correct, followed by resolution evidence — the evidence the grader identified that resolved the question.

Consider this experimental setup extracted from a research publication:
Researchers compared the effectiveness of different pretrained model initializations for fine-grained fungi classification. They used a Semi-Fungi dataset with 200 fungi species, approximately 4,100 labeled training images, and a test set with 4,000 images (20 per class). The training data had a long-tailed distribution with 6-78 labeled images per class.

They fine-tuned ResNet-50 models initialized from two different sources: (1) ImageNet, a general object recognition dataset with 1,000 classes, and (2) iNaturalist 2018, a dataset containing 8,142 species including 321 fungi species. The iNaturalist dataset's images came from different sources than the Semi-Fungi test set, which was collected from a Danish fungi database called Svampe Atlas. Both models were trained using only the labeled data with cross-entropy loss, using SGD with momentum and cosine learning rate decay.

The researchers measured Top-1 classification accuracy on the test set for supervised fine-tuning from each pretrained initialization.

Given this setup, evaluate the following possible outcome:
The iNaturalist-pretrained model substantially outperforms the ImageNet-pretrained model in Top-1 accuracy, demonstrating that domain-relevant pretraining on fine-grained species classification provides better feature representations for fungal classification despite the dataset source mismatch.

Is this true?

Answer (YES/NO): NO